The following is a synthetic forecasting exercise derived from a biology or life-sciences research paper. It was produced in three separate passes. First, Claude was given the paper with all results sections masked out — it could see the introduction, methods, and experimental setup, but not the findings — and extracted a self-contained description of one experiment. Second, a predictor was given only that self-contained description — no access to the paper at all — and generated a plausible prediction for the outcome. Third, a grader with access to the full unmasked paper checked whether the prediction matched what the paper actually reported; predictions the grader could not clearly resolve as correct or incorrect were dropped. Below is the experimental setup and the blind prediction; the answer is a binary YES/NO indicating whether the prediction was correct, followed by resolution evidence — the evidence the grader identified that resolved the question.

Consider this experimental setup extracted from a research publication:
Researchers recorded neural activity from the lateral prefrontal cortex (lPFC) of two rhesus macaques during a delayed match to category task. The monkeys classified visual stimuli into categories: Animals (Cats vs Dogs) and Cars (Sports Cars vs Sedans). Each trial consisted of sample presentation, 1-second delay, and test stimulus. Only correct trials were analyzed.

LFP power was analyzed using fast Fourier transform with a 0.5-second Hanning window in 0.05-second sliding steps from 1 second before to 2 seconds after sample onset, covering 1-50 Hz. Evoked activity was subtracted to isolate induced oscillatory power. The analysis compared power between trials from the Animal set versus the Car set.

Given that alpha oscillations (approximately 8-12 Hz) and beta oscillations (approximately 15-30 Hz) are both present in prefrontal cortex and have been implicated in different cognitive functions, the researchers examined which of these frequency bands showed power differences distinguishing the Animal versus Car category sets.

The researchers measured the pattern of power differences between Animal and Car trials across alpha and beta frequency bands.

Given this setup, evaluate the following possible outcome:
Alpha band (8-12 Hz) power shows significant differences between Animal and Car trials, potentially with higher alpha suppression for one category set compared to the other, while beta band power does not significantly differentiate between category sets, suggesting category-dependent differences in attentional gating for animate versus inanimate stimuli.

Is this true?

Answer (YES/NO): NO